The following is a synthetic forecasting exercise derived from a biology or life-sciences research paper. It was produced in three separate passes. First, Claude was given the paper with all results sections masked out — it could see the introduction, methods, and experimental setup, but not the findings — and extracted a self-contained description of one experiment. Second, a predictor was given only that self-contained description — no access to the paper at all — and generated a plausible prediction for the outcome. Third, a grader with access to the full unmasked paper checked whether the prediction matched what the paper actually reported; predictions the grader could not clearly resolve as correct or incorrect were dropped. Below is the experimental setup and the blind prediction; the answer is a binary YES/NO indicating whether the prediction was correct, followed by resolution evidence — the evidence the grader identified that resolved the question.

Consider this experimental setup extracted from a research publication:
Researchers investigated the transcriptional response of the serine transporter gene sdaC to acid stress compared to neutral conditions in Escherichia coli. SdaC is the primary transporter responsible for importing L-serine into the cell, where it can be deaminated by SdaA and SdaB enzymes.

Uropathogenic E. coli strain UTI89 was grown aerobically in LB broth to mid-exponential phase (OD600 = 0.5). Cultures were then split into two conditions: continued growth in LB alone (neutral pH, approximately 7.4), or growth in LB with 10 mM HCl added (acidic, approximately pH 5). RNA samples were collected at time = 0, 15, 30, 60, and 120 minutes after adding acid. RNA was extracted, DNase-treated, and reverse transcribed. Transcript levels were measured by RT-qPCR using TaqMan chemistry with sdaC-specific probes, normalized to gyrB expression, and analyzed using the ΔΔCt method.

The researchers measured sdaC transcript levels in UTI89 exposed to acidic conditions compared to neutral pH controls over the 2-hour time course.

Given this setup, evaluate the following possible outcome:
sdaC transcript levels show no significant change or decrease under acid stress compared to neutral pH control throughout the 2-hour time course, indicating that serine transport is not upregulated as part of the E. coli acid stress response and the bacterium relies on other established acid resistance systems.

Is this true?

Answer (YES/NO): NO